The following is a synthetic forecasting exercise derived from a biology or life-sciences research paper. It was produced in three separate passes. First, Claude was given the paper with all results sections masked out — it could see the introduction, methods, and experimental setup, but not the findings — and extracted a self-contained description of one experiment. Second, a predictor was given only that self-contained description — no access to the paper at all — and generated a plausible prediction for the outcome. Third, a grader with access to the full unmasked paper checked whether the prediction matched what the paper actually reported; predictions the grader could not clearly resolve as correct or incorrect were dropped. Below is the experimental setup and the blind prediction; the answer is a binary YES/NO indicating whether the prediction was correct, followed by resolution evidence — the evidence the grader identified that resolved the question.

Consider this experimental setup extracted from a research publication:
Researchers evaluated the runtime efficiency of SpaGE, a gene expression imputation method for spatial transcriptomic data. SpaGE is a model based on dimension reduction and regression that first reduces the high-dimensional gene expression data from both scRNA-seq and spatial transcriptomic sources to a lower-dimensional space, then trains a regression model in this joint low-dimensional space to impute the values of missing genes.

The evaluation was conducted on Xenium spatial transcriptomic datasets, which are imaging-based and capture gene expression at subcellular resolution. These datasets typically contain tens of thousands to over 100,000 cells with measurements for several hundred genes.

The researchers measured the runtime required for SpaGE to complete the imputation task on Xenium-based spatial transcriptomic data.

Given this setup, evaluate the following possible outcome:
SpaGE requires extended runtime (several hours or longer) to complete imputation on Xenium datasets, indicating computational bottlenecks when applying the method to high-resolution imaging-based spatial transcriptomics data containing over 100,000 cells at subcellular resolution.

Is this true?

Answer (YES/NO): YES